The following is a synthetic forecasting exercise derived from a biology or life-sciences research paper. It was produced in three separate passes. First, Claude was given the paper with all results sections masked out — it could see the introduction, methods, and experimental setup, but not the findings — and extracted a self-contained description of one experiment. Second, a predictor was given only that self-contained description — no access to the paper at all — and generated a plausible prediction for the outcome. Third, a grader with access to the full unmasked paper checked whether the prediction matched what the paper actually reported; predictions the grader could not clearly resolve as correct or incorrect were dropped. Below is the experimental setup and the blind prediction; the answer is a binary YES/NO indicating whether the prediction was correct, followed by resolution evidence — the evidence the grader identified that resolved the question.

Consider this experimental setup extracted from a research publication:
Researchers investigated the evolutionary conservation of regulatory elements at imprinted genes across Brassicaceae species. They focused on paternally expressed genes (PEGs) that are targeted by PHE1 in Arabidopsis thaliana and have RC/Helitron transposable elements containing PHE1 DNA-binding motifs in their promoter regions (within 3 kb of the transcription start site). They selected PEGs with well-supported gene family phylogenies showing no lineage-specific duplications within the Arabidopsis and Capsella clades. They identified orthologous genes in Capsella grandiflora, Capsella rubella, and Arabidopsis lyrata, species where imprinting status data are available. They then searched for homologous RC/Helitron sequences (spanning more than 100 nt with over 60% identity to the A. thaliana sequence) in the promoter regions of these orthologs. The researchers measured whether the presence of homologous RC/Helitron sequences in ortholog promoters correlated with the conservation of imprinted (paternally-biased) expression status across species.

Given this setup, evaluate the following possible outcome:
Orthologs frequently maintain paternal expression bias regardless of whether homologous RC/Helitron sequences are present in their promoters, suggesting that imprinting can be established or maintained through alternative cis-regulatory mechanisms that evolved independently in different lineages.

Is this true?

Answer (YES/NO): NO